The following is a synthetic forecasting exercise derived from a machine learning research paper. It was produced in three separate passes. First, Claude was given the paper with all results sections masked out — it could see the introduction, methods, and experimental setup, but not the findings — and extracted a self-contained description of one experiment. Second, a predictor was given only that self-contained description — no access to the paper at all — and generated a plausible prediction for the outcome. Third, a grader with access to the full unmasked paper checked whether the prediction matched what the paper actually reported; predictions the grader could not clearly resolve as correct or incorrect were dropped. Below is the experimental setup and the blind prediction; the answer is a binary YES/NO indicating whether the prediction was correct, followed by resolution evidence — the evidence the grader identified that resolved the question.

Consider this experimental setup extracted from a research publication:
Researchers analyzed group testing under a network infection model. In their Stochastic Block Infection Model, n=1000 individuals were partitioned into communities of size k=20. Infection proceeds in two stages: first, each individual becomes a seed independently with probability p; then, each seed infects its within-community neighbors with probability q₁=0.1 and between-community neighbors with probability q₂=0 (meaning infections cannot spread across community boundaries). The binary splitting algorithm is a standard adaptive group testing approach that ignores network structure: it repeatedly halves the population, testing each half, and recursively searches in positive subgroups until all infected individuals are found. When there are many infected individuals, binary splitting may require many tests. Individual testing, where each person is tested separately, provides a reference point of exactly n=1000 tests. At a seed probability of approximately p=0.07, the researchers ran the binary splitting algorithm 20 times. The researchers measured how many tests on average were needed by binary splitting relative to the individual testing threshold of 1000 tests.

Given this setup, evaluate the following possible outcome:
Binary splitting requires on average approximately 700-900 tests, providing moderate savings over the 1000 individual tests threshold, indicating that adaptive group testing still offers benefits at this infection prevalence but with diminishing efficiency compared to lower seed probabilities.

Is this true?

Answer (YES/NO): NO